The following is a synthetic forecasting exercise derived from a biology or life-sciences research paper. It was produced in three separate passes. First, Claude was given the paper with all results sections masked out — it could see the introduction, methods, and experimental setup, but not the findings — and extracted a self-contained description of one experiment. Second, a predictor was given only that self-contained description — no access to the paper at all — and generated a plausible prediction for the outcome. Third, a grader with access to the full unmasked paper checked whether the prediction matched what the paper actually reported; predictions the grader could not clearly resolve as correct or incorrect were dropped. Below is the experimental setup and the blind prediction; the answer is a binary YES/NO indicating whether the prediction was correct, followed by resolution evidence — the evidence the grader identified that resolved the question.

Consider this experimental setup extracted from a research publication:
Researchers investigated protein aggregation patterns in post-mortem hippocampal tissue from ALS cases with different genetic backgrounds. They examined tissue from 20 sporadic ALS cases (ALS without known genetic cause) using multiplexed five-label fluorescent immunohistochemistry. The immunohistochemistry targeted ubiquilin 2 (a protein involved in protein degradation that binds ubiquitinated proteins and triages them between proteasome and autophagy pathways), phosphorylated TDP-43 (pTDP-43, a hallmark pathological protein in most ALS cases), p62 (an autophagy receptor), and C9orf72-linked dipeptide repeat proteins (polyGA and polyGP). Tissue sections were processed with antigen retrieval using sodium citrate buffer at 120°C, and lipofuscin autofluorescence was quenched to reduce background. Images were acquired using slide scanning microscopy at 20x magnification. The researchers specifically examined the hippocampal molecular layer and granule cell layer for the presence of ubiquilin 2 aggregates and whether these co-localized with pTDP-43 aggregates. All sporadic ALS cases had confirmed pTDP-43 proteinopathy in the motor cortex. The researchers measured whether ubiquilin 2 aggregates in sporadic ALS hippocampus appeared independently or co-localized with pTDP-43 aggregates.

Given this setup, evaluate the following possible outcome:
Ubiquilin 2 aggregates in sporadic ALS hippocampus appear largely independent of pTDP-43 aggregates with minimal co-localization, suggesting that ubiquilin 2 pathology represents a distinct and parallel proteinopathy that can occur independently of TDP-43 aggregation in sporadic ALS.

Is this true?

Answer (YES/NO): NO